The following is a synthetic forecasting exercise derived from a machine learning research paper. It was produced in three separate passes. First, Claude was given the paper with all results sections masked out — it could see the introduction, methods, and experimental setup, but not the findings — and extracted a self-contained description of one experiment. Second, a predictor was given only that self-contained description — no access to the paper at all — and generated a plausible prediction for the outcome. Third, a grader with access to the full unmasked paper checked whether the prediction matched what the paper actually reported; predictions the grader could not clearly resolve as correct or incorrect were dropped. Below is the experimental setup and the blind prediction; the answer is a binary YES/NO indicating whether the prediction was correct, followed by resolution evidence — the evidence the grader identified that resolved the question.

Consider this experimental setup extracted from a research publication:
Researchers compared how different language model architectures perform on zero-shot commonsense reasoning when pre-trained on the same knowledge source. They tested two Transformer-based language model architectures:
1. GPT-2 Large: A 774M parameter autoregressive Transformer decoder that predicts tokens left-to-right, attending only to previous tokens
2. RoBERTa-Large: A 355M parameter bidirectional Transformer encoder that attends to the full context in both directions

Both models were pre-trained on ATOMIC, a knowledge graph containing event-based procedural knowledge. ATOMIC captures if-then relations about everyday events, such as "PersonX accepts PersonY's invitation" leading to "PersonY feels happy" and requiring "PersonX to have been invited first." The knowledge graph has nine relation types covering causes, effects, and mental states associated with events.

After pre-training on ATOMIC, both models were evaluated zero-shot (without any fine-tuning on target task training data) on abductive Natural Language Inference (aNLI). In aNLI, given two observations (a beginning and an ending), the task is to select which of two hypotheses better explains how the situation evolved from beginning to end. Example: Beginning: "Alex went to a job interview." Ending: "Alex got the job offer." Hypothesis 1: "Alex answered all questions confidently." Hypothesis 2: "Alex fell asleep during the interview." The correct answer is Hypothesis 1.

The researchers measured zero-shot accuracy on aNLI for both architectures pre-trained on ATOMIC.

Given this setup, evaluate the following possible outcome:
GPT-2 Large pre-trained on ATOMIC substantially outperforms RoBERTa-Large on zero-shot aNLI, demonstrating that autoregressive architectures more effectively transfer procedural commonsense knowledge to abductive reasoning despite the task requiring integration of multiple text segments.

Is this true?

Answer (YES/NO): NO